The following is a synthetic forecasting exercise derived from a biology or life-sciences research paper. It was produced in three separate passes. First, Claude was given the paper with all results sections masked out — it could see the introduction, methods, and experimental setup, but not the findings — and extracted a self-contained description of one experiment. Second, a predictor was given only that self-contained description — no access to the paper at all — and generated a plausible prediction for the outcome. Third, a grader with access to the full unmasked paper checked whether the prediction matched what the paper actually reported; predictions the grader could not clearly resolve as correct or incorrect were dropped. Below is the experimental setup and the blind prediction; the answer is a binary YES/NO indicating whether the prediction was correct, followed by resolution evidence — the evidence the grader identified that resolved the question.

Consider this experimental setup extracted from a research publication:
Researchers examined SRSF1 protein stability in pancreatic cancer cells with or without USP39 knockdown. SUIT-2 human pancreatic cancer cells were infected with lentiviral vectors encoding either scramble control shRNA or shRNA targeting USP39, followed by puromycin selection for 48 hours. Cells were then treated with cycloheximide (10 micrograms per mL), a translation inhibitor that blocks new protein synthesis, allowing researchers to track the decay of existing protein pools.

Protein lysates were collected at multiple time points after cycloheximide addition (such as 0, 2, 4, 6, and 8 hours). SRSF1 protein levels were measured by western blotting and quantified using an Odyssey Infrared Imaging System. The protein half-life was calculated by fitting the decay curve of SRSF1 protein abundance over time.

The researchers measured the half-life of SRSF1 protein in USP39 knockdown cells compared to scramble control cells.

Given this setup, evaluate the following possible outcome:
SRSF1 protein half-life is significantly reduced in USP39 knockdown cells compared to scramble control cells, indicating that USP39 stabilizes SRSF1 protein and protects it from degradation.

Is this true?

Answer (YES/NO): YES